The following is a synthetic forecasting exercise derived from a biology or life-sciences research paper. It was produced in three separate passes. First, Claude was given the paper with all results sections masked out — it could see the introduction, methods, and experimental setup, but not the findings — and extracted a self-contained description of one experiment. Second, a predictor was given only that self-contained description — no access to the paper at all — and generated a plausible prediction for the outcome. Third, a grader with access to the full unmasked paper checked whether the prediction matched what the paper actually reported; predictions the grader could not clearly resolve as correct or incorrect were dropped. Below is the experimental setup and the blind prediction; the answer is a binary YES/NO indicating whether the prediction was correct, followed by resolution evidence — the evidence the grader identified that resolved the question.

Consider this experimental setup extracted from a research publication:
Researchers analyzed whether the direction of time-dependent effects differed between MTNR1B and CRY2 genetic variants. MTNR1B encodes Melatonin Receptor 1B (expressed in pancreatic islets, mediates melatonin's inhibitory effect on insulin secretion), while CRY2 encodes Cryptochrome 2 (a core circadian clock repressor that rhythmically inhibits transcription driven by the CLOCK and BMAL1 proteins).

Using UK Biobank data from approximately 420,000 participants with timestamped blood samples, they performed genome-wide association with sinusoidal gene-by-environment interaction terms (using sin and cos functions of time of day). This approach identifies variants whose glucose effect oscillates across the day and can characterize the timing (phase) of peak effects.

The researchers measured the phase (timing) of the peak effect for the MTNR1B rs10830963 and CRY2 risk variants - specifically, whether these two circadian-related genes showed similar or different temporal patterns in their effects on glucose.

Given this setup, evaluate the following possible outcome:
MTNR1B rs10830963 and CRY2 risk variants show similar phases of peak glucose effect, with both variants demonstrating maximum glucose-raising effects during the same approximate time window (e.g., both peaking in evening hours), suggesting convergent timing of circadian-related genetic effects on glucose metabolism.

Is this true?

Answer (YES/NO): NO